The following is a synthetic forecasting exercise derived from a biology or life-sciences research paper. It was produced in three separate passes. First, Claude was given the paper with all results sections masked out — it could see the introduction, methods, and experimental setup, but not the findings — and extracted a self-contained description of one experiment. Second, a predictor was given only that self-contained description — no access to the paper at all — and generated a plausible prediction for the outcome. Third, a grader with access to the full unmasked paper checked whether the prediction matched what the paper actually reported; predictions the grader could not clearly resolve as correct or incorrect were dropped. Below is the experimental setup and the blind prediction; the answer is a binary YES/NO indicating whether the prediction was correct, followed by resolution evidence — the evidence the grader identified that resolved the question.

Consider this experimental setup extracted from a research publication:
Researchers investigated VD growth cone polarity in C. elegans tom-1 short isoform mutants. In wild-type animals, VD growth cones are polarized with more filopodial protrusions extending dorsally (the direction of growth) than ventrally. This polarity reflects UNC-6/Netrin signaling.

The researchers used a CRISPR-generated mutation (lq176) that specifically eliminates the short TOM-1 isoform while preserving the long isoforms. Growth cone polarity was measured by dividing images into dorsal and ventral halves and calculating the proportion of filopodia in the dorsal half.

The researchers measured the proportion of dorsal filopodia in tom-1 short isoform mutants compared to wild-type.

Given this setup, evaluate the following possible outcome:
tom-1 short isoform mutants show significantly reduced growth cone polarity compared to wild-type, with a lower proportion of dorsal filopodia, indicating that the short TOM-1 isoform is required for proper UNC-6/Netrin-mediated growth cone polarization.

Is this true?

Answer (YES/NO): YES